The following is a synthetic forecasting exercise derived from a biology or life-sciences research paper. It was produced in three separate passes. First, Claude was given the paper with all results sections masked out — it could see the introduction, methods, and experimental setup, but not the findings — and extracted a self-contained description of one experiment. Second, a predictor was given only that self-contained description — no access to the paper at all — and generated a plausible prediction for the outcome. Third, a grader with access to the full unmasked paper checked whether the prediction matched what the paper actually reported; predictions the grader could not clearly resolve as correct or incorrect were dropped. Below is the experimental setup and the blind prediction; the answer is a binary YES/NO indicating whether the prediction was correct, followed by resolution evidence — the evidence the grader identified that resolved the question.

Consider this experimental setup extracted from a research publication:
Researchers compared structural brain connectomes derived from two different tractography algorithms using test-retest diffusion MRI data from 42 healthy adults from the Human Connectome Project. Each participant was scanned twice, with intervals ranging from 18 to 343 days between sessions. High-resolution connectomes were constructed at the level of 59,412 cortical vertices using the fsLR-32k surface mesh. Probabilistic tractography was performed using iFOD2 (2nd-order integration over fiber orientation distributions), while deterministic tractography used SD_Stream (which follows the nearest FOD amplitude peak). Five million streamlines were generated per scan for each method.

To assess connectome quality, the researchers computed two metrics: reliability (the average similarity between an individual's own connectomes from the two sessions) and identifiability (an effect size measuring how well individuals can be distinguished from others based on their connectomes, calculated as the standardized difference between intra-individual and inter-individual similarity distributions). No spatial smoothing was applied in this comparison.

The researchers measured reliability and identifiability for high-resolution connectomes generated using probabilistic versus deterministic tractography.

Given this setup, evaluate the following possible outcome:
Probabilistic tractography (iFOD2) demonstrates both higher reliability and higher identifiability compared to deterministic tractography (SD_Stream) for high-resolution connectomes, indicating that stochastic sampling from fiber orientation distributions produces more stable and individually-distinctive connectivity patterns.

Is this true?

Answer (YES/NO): NO